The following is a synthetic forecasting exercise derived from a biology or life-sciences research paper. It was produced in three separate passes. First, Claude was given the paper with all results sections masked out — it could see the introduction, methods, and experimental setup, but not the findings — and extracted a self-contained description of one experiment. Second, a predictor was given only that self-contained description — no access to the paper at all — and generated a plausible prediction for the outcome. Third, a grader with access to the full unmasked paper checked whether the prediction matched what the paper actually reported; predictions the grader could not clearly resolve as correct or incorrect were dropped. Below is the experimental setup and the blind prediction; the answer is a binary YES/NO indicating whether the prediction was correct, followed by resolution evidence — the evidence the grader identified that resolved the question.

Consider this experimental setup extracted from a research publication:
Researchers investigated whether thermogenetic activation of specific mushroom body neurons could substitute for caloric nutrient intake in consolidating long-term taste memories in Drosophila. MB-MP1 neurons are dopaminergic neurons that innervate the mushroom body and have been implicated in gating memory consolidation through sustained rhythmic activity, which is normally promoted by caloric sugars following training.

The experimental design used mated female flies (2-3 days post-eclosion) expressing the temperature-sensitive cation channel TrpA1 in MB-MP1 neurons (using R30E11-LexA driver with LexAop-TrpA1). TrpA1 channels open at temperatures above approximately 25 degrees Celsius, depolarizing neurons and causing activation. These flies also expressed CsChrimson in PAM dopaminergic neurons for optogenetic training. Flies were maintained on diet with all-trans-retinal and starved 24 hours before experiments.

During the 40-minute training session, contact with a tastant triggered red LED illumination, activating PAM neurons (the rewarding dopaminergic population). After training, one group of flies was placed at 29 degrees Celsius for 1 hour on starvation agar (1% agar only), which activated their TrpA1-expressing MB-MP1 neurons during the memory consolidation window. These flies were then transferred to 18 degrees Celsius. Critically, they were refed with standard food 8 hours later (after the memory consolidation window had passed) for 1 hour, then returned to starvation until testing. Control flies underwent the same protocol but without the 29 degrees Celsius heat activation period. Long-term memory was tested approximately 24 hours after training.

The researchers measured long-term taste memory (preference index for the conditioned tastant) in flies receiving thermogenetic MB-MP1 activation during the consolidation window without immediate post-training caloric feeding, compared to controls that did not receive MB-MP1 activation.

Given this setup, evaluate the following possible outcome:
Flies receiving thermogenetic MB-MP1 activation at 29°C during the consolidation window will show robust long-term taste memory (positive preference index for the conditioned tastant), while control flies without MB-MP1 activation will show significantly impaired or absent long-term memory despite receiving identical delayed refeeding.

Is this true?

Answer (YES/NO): YES